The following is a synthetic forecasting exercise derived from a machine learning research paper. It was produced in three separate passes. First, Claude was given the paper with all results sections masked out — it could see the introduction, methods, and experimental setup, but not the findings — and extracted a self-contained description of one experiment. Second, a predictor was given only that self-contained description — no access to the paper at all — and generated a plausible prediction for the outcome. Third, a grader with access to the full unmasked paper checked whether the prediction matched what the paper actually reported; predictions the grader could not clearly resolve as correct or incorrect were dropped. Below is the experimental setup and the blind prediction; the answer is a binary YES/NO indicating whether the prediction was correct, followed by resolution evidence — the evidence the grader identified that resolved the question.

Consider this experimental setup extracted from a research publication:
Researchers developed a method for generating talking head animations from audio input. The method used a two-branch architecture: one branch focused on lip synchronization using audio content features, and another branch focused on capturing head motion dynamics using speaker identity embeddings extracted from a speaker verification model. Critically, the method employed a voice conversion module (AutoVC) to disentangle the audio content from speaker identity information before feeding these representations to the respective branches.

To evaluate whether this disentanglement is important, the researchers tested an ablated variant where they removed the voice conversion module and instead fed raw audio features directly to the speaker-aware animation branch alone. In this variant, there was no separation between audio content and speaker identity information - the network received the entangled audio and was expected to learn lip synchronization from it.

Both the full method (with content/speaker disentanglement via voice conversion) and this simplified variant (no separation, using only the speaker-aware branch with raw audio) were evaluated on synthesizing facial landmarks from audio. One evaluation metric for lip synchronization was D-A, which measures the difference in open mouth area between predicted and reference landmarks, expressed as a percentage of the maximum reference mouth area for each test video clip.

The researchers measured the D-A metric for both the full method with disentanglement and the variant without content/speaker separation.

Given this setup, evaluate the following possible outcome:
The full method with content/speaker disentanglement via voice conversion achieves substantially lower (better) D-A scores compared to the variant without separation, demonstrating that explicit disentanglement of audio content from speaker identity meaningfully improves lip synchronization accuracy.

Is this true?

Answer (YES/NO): YES